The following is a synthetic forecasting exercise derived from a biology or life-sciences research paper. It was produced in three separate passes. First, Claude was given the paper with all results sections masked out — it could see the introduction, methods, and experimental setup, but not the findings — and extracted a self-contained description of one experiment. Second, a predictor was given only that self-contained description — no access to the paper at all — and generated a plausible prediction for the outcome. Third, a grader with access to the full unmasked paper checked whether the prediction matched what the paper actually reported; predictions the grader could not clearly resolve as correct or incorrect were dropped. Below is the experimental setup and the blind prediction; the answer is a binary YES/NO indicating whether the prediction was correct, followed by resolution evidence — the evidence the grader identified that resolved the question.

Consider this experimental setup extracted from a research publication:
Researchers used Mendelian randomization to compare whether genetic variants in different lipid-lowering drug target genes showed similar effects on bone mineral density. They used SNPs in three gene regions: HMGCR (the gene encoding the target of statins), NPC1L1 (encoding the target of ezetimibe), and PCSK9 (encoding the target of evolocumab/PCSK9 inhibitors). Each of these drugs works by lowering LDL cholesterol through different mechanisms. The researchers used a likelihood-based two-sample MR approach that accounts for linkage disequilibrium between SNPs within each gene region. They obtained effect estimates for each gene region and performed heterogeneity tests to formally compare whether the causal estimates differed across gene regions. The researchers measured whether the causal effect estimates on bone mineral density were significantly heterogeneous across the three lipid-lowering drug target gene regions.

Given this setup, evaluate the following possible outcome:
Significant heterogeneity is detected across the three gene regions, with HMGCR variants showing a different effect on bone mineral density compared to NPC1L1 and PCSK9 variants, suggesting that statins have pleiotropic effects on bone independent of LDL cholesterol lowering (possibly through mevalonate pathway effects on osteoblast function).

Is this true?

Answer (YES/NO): NO